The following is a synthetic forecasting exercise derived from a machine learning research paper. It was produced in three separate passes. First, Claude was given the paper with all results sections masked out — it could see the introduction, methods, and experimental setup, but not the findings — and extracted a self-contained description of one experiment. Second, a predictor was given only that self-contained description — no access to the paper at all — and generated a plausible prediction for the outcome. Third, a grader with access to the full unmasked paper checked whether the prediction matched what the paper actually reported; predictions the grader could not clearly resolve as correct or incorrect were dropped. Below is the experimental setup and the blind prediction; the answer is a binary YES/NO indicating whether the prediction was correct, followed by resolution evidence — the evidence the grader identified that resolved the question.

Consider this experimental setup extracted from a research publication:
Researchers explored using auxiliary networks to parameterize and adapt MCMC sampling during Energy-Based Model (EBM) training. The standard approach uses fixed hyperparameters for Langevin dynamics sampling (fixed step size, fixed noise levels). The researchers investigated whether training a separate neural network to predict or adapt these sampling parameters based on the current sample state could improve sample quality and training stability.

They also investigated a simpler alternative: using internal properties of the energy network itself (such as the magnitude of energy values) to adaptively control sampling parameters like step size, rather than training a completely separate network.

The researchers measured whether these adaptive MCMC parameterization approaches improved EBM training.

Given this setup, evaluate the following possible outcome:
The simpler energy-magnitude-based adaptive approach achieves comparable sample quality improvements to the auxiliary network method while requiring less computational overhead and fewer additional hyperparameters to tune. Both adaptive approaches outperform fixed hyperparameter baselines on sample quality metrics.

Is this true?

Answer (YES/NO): NO